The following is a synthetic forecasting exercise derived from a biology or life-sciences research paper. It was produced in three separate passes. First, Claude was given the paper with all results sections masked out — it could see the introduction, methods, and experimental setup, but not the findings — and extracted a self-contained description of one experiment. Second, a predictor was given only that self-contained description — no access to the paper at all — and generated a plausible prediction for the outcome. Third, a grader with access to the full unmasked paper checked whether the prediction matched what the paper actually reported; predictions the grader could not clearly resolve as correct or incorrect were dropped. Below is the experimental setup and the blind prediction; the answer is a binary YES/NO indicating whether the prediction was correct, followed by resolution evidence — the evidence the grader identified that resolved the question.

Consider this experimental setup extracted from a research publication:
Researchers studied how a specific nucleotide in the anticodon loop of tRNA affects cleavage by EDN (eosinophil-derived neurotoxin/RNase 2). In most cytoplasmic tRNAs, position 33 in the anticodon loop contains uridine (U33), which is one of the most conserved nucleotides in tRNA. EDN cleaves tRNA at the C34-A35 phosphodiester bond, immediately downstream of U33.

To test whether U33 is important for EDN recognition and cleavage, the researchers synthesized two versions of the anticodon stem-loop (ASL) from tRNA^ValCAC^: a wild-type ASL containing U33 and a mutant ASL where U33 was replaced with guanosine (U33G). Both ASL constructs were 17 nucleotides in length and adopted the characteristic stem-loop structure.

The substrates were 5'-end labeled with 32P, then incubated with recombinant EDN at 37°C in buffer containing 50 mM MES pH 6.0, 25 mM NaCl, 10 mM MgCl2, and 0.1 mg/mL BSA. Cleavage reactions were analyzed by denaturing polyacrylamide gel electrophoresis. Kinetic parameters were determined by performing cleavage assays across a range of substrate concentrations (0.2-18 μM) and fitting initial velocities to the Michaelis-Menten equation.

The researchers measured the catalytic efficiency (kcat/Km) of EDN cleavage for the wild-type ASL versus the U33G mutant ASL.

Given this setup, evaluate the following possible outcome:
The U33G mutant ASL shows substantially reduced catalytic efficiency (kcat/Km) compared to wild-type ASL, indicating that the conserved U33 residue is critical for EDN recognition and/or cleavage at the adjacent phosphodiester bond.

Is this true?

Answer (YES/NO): NO